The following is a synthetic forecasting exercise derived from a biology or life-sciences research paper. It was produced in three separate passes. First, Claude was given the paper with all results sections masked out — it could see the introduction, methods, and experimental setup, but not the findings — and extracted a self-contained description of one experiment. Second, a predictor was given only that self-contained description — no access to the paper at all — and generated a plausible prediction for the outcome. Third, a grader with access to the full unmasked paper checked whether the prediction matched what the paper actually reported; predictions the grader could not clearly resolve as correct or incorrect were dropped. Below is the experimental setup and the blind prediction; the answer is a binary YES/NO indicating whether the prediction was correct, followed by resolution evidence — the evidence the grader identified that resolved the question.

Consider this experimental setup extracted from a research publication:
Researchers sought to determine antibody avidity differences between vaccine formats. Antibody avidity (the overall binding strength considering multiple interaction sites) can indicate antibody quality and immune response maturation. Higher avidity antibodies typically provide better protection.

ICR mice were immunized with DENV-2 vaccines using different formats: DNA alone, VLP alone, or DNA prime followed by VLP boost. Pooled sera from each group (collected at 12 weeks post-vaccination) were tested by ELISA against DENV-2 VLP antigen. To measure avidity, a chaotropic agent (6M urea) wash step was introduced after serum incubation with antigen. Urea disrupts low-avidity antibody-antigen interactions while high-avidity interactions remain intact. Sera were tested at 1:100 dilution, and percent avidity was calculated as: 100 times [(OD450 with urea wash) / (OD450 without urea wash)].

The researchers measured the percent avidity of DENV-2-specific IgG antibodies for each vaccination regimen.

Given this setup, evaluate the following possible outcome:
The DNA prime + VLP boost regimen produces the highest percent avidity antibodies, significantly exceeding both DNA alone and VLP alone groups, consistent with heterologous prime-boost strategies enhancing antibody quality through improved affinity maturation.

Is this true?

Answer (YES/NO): NO